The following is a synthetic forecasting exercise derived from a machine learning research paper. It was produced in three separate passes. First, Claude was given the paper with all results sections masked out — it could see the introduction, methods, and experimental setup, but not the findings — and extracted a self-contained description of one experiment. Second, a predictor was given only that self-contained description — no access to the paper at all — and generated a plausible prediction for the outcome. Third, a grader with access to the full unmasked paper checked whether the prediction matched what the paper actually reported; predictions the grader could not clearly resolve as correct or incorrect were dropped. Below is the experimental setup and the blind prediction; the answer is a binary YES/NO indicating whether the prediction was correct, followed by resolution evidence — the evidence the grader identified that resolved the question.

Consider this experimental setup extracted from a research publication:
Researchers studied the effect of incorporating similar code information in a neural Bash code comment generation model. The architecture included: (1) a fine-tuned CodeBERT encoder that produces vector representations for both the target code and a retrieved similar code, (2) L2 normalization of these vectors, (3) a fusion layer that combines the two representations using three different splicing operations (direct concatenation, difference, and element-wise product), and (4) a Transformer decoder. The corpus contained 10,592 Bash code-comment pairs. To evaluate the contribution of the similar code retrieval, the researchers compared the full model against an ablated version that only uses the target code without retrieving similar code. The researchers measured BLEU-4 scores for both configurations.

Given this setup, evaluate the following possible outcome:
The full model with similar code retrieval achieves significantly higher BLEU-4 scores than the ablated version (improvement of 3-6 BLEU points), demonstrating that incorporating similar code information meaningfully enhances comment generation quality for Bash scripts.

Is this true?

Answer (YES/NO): YES